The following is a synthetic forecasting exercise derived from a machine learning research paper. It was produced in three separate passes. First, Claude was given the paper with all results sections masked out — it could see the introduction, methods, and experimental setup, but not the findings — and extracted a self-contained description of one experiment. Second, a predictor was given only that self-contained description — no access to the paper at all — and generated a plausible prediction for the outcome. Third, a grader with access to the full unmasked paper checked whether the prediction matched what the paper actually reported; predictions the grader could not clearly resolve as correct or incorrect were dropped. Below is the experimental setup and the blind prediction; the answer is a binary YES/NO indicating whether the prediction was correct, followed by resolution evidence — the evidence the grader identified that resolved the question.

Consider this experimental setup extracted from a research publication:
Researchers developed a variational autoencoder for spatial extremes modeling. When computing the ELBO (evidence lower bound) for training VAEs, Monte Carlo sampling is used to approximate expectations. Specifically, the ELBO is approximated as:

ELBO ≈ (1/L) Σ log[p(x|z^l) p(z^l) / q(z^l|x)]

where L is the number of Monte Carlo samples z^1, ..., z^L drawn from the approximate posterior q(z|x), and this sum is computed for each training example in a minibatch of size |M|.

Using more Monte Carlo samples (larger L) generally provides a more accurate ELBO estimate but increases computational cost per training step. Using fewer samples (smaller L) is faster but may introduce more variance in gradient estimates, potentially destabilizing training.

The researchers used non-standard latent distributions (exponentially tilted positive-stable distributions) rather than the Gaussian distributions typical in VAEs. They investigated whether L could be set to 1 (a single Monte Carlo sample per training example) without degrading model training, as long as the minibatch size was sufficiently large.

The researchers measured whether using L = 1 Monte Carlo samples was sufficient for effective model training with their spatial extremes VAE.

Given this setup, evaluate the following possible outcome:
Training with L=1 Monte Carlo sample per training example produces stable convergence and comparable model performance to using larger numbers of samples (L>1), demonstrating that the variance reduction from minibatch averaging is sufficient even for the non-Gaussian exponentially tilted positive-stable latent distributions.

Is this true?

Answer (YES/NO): YES